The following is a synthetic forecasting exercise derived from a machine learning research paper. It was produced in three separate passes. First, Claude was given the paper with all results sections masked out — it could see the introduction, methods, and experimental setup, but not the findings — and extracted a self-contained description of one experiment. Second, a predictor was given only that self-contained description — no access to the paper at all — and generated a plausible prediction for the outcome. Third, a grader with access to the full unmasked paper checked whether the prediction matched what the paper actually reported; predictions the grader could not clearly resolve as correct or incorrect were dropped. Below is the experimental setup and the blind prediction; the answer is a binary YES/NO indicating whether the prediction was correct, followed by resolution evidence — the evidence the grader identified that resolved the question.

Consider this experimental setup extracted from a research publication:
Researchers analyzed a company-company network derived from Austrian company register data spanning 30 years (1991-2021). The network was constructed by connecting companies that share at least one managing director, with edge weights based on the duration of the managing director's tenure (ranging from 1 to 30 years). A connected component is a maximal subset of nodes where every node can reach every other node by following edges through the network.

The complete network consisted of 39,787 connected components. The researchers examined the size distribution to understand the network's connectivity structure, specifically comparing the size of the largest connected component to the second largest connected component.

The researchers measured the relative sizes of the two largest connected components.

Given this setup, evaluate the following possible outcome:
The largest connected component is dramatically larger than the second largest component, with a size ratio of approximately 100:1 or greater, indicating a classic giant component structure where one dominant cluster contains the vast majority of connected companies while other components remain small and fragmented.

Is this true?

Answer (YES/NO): YES